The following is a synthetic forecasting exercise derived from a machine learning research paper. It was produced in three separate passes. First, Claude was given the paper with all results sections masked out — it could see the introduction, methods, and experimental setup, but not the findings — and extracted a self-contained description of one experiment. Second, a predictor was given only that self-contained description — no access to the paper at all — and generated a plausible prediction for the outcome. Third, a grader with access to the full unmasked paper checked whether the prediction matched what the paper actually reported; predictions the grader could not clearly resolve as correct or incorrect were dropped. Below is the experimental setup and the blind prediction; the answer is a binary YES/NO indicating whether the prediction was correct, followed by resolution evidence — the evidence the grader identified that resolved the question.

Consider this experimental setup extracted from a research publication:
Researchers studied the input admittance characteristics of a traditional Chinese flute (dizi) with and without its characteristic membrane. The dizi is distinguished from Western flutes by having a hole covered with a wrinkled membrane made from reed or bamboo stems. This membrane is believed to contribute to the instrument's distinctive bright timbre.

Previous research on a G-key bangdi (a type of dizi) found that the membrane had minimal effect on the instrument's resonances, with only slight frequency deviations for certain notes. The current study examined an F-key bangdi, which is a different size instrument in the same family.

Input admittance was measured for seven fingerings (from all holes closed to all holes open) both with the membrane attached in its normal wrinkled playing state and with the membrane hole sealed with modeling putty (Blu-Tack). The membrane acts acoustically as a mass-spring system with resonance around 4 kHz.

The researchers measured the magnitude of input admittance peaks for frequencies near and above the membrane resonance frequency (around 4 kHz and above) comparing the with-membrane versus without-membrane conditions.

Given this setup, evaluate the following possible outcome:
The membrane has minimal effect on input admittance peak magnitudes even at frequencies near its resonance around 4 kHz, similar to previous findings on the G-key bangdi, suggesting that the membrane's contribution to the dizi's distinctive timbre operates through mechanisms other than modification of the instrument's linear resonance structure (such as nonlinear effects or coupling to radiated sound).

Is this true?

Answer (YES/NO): NO